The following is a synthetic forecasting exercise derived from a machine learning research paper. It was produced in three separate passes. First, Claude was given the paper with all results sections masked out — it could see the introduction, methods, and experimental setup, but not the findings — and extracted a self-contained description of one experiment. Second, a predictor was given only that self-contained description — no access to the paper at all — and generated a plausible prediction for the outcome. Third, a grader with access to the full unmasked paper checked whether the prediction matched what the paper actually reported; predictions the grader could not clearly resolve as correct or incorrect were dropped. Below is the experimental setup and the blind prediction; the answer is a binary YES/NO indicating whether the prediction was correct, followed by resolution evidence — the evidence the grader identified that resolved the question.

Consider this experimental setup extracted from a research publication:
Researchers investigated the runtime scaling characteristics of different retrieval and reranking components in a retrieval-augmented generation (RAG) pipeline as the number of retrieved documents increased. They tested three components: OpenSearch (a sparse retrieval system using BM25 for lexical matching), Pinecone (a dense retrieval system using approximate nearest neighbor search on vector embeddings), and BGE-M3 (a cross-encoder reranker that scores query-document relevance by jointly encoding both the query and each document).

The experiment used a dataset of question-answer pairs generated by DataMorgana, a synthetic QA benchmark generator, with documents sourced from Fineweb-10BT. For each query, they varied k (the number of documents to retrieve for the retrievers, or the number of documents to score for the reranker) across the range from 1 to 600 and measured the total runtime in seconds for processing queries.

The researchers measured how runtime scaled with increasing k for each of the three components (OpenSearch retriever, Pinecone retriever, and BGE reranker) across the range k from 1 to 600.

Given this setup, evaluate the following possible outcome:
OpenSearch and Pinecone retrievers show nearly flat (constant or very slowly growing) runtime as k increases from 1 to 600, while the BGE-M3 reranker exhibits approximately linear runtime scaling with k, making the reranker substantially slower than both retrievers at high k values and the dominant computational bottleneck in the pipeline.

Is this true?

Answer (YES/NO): NO